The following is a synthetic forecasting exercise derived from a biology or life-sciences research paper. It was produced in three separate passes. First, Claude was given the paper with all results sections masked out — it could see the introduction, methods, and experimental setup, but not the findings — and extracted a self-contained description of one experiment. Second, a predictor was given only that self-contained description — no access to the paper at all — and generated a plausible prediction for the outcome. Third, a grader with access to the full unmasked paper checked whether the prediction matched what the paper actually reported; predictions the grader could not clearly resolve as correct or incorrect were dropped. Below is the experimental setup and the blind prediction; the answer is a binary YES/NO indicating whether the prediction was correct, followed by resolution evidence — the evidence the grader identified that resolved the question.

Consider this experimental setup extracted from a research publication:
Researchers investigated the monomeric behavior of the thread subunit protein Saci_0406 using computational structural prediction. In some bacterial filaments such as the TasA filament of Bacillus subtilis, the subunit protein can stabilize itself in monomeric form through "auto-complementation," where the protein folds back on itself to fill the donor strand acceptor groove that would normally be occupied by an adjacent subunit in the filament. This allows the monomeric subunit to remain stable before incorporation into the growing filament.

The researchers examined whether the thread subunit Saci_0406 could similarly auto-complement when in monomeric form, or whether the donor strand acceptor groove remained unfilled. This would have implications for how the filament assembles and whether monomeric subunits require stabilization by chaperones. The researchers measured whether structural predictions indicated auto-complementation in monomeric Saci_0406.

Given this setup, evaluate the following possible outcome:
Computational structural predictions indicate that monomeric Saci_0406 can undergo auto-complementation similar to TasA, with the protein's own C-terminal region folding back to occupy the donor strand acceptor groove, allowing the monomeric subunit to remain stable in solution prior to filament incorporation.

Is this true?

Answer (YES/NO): NO